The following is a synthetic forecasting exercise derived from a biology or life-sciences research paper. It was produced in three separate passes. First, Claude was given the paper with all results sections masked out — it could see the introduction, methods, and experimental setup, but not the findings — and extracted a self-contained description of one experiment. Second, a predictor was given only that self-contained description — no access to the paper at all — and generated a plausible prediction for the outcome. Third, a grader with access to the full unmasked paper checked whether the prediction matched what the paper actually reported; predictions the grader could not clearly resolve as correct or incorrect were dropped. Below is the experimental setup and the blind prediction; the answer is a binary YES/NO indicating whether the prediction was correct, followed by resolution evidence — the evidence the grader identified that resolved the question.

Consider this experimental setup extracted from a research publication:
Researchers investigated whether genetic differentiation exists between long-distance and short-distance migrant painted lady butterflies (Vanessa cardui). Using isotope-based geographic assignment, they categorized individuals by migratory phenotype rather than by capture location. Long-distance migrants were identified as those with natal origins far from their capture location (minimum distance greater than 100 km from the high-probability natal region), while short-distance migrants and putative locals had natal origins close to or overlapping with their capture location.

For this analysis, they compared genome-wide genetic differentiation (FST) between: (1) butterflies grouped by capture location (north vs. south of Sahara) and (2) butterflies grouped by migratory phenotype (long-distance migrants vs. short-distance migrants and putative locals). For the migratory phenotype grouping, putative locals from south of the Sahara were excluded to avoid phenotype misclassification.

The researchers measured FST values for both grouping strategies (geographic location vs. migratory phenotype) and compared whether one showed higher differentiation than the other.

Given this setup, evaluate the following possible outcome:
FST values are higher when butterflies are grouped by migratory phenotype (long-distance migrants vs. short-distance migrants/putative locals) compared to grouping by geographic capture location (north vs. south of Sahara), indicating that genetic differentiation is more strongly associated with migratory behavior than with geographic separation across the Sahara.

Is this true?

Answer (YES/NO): NO